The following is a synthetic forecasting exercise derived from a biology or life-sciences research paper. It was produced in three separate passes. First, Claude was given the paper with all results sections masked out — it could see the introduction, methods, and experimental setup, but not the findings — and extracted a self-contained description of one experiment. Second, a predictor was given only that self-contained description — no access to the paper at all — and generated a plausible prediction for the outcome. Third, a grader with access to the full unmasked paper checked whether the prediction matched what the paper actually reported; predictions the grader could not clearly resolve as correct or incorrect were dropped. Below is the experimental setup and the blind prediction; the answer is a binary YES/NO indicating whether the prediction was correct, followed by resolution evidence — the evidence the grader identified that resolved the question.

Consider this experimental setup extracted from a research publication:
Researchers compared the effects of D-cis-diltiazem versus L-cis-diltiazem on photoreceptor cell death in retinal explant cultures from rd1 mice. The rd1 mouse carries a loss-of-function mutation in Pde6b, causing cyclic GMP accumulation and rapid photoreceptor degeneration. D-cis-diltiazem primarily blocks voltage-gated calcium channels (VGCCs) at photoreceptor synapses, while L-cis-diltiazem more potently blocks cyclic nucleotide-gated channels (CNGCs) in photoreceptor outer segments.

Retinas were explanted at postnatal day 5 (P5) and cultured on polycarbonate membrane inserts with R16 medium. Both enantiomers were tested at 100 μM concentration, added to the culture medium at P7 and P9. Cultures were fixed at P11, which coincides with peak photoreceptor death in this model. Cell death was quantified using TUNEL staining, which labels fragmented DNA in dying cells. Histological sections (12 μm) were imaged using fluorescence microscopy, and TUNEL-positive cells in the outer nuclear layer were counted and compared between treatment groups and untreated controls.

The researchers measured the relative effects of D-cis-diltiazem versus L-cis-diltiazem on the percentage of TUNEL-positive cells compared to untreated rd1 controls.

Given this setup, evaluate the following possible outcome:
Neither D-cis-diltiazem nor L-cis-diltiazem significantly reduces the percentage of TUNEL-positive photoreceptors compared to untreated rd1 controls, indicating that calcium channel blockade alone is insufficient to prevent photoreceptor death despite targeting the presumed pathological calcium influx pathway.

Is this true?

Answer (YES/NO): NO